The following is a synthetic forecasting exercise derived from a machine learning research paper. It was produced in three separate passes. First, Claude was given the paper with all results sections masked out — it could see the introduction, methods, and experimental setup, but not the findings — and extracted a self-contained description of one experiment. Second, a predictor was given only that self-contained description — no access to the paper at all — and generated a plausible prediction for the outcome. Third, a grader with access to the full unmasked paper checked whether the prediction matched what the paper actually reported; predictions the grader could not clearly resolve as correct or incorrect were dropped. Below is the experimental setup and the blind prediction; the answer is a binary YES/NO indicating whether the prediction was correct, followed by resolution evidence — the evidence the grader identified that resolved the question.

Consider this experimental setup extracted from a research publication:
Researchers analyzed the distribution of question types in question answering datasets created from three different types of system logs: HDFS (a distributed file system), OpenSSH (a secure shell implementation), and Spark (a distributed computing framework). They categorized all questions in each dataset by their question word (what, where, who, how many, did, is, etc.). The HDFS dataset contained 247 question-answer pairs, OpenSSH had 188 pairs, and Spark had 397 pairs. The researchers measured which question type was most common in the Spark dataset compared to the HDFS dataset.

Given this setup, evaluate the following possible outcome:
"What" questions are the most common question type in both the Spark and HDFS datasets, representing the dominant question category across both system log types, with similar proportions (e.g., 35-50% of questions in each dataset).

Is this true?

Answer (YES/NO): NO